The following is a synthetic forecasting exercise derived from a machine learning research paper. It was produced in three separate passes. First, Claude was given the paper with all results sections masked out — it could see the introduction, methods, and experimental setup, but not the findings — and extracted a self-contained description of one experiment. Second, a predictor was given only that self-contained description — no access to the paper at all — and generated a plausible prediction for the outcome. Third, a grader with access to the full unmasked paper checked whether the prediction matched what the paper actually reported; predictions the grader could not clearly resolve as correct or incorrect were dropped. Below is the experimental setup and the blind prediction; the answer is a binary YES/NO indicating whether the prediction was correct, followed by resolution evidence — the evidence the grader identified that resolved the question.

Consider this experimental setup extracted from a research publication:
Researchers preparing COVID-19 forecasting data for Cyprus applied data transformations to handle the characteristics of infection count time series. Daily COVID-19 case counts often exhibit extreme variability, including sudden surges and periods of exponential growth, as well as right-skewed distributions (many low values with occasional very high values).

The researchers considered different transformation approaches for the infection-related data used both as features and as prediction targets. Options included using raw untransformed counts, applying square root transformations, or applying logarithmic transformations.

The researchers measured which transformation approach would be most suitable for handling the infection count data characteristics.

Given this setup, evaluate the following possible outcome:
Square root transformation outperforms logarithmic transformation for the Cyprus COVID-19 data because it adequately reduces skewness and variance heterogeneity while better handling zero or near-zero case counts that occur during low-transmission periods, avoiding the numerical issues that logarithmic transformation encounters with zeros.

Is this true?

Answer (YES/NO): NO